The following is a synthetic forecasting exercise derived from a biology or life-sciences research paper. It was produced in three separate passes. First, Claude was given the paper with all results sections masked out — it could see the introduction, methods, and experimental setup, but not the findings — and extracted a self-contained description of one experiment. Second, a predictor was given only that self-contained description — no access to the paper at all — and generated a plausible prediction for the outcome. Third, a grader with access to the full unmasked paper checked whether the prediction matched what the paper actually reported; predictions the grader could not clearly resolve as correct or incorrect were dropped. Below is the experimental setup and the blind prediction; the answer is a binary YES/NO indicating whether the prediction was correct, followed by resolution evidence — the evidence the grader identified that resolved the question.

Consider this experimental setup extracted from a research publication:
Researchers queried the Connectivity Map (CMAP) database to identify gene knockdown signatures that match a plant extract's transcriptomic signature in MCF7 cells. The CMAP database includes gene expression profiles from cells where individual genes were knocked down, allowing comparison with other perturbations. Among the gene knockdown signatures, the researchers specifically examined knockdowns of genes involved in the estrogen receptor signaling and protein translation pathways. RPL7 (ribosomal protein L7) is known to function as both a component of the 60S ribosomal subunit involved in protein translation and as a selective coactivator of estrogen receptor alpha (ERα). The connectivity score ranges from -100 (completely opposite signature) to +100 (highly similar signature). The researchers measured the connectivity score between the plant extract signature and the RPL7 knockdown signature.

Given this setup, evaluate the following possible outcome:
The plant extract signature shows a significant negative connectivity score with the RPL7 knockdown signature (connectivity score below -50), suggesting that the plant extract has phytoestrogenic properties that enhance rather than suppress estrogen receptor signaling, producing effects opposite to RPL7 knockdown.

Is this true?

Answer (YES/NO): NO